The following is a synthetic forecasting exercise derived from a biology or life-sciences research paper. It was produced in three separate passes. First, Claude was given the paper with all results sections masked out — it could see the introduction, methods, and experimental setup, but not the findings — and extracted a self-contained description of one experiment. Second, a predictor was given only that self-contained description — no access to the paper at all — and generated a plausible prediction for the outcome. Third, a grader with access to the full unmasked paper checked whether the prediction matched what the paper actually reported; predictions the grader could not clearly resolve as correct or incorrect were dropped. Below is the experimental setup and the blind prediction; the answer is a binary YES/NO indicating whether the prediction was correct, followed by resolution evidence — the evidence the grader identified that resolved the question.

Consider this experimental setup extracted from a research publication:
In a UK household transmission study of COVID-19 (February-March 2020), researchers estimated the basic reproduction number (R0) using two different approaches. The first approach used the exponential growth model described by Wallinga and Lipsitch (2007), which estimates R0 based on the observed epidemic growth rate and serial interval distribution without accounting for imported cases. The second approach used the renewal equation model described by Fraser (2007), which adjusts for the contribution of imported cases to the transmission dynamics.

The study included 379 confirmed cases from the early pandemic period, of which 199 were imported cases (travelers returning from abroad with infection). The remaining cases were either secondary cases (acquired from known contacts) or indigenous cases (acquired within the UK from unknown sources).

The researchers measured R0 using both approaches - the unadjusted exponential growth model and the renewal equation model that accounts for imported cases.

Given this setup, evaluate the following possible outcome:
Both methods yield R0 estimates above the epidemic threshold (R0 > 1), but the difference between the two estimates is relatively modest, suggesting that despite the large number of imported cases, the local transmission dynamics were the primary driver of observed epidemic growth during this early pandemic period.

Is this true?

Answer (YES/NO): NO